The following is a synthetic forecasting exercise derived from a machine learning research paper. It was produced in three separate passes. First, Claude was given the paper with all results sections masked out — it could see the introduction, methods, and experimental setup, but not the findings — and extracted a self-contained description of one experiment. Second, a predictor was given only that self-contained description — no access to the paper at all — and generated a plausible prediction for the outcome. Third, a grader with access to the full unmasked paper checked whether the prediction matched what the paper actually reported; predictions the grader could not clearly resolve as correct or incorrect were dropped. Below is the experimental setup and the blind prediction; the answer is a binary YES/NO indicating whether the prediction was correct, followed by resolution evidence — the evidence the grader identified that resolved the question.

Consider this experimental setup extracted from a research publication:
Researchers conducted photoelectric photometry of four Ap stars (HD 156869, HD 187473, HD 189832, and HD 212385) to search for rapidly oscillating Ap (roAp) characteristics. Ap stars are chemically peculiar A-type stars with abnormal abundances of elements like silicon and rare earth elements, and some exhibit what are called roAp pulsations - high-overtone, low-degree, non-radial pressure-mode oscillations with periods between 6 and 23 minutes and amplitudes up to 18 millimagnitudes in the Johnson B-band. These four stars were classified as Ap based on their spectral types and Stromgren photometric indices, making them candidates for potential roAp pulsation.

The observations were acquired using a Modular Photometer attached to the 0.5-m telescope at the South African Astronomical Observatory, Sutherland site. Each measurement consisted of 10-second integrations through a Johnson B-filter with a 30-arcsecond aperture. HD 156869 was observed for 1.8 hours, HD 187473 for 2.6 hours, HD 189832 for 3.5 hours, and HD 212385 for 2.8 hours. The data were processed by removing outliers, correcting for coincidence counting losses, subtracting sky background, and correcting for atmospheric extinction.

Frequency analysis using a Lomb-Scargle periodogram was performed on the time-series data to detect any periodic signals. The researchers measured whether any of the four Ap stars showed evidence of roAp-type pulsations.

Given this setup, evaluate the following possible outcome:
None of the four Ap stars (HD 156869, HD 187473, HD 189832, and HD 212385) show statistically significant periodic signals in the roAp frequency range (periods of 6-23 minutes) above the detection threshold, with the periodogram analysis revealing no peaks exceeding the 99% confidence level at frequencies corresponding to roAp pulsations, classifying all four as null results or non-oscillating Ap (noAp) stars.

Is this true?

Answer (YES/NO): NO